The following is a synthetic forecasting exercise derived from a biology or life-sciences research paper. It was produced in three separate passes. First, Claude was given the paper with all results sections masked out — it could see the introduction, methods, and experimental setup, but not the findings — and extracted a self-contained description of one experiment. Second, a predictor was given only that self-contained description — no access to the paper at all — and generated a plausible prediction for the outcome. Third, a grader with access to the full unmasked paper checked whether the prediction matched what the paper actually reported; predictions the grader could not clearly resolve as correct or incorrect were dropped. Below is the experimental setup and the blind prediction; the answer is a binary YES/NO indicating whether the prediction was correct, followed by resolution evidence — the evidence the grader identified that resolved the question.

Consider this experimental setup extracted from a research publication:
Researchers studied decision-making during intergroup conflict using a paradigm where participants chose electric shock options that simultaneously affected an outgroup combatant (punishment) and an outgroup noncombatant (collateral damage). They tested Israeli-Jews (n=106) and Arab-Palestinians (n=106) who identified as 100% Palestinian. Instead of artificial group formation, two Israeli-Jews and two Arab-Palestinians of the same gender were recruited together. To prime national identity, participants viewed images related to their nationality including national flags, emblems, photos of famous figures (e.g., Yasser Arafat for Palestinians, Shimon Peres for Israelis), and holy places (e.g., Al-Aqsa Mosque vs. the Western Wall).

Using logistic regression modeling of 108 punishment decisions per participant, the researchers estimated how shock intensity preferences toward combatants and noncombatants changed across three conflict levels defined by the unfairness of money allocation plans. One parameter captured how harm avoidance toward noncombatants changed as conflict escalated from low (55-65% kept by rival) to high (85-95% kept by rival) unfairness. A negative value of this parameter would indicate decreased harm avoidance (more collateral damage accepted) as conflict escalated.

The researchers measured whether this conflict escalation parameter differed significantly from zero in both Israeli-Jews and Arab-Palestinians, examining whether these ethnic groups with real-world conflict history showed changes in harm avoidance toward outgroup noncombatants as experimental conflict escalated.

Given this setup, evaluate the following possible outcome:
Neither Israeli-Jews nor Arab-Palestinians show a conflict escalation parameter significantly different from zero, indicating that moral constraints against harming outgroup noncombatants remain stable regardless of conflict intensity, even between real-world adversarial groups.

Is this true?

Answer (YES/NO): NO